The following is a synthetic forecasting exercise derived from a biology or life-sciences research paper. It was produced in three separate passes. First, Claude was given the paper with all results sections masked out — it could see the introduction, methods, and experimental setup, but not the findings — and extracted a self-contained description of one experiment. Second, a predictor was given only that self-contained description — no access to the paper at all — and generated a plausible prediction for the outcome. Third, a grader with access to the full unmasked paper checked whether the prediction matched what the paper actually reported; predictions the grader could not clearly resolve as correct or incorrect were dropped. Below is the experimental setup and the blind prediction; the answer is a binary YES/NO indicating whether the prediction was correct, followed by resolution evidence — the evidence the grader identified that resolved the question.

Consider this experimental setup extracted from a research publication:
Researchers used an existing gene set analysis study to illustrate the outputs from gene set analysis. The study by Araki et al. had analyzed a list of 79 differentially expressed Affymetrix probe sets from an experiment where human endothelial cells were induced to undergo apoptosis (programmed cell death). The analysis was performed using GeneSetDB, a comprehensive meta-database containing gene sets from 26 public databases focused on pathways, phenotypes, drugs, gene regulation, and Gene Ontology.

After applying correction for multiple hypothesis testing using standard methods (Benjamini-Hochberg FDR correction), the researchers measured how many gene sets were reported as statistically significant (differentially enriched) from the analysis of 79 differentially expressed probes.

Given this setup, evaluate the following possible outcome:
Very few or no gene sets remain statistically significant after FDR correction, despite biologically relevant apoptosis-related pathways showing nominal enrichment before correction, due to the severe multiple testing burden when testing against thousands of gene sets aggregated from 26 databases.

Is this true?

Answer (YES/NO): NO